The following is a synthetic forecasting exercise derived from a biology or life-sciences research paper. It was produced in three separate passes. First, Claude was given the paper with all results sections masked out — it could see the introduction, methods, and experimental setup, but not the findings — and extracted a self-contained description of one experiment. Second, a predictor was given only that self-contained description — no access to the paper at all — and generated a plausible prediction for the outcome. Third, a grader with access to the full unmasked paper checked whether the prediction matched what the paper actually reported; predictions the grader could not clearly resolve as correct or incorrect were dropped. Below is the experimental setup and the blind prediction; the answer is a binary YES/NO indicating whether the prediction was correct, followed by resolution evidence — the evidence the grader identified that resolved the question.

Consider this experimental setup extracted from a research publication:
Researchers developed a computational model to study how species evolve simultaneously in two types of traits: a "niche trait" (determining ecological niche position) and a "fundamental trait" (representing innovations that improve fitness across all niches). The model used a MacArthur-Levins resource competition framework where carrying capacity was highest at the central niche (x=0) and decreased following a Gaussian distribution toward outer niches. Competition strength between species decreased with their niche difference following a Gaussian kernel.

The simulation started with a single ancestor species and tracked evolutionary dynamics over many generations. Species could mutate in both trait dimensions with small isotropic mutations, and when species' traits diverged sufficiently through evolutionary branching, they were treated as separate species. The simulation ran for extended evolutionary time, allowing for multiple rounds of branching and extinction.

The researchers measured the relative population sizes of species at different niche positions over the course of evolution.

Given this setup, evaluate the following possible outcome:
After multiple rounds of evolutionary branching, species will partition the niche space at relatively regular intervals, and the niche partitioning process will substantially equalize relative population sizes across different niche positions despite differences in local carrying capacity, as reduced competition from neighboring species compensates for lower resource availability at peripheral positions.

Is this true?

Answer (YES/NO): NO